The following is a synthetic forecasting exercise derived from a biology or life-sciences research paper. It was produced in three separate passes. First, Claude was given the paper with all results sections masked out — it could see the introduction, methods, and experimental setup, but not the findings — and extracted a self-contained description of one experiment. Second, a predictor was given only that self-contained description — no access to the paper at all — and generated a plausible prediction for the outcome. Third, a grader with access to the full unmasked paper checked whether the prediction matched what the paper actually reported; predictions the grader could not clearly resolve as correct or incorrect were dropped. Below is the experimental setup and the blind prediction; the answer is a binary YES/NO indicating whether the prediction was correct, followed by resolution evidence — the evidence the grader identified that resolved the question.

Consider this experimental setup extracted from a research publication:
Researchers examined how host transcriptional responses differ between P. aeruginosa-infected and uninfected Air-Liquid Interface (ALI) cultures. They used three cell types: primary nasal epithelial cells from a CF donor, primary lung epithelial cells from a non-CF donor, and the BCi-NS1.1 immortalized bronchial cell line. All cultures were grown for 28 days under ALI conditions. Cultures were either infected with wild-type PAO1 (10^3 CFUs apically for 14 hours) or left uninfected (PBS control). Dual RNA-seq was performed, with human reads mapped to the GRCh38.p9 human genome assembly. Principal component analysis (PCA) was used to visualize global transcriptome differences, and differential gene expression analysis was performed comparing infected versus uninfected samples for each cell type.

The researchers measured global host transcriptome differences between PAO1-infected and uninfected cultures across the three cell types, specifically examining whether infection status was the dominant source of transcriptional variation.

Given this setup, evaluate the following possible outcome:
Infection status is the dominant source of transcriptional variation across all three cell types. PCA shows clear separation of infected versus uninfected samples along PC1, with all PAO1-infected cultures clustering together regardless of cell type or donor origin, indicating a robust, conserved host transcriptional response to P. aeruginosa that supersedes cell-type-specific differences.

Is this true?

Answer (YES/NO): NO